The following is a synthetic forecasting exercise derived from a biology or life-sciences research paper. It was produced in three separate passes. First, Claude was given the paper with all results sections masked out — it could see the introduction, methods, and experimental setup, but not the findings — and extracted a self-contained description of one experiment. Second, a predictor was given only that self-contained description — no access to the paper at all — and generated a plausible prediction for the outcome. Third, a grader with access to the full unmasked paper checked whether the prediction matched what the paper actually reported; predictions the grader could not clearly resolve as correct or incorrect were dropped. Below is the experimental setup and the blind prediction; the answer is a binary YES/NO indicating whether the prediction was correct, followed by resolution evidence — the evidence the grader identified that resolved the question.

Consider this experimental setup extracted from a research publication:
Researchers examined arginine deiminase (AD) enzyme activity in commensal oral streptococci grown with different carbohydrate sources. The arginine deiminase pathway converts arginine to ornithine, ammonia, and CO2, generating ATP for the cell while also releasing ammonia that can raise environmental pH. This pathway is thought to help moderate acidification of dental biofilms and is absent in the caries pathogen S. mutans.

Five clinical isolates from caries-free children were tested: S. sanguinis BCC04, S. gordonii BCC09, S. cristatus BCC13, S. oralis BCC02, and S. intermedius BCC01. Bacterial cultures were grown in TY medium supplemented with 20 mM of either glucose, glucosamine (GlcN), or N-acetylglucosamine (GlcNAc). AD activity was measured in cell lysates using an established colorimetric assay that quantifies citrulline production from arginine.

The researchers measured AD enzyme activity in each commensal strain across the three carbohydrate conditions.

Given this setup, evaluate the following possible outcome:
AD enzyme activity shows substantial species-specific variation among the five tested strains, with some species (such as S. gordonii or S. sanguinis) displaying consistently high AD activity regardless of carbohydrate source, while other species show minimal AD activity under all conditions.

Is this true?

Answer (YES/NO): NO